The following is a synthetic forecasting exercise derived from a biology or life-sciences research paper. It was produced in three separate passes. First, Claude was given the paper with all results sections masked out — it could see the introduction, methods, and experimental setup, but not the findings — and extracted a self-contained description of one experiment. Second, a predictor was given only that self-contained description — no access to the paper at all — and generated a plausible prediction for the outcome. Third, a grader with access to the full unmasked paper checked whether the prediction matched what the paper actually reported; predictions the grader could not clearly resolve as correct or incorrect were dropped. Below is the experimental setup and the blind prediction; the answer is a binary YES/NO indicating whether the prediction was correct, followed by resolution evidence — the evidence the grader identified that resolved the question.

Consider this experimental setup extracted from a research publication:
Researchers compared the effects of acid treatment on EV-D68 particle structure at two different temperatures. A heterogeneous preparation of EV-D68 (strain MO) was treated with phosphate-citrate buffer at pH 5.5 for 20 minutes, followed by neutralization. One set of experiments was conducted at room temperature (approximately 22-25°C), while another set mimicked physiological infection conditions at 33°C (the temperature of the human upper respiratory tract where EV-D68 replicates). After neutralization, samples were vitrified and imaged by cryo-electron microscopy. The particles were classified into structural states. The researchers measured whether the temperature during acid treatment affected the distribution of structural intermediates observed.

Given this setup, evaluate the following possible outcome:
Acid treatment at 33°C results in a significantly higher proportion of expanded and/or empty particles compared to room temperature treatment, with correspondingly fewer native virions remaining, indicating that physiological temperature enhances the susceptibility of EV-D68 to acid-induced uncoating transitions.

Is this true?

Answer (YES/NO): NO